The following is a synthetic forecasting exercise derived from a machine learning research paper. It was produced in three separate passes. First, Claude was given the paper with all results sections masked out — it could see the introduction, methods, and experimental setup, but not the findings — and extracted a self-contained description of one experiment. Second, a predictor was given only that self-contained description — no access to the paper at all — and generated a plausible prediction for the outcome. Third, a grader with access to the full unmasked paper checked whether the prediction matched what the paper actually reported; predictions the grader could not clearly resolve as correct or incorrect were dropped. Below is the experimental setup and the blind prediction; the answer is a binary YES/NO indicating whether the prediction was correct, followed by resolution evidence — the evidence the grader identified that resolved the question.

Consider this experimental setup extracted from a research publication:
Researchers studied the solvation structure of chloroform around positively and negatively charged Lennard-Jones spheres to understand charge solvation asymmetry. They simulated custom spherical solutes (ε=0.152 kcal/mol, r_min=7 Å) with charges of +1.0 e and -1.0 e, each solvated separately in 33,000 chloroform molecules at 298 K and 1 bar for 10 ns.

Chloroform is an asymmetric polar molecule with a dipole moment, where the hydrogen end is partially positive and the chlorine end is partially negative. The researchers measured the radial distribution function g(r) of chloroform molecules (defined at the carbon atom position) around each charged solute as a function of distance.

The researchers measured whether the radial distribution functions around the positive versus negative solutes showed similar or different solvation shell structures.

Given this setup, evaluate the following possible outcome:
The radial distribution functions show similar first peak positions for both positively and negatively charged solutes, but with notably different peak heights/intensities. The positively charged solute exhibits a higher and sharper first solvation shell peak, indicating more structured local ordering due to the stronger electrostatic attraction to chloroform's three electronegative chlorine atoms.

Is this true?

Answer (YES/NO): NO